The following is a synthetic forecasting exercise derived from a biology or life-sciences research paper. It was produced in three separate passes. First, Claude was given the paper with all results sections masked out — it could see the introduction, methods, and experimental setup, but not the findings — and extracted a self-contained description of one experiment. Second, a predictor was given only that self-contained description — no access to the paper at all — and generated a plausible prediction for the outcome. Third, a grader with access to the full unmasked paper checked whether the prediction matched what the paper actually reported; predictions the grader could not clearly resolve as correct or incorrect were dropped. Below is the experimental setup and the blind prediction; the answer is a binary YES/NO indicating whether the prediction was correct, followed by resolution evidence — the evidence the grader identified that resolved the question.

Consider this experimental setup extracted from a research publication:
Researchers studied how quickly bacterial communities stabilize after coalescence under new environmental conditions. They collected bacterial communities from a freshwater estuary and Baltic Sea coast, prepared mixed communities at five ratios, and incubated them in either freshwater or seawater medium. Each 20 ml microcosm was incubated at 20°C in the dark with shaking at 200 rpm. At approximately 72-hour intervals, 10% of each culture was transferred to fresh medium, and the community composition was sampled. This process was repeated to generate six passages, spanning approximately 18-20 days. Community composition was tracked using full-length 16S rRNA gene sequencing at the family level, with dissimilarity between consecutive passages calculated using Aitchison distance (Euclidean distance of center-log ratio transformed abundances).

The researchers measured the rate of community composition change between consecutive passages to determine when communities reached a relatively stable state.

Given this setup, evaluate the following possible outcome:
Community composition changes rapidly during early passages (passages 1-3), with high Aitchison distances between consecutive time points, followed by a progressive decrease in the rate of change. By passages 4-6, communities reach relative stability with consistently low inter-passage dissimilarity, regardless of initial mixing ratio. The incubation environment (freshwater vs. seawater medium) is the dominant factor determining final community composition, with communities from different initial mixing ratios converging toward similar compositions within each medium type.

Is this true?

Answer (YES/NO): NO